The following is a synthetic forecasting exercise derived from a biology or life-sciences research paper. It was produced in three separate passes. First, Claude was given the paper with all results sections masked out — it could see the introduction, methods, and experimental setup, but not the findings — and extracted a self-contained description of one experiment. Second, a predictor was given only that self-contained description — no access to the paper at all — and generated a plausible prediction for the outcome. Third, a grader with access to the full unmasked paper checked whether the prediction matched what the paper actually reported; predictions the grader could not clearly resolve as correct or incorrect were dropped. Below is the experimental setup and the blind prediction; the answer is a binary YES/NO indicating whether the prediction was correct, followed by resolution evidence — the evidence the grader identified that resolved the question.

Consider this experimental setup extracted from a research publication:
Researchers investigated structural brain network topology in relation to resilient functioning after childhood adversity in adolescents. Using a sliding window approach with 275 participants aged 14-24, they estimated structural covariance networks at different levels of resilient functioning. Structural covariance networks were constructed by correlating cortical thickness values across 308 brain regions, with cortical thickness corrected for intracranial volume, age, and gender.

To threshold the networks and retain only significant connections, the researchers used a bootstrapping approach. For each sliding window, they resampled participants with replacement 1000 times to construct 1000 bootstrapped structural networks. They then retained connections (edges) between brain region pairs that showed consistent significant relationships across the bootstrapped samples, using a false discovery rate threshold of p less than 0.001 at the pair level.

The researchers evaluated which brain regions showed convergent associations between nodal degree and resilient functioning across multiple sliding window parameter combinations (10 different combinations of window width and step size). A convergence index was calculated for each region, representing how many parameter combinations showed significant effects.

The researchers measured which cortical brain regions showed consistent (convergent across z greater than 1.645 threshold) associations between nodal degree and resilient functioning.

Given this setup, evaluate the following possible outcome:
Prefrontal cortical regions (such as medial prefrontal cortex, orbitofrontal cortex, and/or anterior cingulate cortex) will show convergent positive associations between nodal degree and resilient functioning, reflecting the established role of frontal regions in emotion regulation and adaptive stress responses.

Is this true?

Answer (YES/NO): NO